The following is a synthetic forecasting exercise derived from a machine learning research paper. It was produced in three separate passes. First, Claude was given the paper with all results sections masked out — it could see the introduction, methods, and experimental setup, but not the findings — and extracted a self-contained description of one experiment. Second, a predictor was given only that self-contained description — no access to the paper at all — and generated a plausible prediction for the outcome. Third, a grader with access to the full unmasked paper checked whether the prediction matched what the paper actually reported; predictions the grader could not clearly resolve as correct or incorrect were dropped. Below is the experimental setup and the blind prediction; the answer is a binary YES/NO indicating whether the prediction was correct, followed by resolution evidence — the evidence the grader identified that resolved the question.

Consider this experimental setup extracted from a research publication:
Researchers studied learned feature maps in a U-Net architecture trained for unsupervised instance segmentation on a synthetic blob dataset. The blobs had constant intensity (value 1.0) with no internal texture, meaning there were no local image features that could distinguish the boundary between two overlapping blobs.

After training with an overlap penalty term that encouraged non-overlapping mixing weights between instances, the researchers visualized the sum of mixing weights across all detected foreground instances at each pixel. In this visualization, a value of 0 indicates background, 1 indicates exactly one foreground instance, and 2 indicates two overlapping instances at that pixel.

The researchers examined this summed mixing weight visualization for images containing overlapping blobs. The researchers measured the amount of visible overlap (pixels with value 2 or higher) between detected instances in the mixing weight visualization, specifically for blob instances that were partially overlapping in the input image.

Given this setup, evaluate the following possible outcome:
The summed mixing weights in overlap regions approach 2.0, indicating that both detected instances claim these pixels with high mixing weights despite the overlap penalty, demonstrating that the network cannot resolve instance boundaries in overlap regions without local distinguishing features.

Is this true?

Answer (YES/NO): NO